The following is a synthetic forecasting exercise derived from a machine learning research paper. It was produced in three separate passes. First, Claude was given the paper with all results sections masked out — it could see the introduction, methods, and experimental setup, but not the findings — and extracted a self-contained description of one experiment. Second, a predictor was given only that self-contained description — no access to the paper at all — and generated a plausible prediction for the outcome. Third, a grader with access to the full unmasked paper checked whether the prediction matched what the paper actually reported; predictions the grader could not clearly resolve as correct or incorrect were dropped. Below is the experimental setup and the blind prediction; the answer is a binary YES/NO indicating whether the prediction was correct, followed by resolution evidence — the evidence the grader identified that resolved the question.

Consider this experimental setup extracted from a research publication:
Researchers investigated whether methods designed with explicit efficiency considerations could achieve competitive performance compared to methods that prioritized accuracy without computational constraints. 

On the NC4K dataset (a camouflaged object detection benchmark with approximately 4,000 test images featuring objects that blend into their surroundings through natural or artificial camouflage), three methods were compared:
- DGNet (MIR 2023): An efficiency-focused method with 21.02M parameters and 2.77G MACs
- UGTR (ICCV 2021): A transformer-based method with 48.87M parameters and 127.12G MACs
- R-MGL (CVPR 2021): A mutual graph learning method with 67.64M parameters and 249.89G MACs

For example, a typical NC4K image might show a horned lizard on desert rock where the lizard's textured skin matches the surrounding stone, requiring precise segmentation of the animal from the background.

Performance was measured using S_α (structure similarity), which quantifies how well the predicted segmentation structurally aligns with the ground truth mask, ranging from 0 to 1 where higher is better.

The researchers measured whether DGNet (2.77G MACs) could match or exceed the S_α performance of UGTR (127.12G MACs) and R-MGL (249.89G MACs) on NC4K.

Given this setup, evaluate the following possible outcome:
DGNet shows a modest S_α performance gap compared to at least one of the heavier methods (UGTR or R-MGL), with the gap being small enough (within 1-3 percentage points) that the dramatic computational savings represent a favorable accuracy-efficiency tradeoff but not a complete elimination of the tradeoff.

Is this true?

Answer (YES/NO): NO